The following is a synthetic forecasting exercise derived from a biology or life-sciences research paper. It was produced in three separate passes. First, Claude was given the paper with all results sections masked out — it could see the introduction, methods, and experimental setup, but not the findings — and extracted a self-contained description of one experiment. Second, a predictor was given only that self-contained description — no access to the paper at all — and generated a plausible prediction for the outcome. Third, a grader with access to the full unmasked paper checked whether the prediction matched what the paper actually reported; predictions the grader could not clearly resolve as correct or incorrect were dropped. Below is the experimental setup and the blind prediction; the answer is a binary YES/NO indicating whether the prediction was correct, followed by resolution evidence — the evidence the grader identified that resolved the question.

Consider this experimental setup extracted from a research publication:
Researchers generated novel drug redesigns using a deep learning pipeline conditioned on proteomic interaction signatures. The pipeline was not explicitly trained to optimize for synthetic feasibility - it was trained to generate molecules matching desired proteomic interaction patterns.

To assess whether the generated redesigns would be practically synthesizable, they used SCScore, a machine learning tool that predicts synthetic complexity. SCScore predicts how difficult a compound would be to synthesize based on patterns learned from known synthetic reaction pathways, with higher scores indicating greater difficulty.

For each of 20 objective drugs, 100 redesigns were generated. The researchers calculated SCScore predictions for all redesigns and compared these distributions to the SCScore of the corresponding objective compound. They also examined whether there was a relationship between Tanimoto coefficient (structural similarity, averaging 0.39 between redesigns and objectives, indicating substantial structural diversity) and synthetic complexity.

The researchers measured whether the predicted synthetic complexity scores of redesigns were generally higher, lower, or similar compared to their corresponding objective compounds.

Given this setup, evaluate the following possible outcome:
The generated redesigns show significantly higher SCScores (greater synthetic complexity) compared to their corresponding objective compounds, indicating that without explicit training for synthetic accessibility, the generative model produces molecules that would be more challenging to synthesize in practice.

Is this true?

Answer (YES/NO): NO